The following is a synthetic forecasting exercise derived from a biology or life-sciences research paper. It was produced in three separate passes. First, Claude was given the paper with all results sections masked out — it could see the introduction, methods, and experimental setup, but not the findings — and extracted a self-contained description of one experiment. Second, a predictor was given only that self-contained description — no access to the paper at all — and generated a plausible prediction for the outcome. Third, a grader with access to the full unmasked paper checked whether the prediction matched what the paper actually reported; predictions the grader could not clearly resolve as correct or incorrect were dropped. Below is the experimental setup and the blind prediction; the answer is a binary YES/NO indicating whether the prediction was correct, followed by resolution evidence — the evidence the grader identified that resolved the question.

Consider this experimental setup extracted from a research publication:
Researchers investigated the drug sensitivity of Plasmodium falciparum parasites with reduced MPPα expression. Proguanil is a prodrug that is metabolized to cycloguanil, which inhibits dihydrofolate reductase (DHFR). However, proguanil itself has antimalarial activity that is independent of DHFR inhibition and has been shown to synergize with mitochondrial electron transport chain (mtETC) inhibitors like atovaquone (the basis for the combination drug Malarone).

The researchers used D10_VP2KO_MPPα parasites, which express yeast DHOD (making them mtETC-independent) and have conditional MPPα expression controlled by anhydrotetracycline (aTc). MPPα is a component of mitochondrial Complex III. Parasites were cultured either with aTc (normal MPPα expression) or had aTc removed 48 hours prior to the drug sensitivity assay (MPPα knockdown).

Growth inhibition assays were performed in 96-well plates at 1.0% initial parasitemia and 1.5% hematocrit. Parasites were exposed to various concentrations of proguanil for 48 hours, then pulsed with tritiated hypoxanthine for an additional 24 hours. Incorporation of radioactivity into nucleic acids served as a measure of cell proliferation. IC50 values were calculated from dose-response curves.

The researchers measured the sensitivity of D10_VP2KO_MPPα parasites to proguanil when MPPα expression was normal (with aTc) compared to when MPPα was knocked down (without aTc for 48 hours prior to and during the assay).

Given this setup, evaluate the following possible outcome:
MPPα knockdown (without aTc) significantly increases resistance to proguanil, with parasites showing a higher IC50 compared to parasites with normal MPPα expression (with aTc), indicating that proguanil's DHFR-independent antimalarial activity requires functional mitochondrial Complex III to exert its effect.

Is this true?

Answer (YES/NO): NO